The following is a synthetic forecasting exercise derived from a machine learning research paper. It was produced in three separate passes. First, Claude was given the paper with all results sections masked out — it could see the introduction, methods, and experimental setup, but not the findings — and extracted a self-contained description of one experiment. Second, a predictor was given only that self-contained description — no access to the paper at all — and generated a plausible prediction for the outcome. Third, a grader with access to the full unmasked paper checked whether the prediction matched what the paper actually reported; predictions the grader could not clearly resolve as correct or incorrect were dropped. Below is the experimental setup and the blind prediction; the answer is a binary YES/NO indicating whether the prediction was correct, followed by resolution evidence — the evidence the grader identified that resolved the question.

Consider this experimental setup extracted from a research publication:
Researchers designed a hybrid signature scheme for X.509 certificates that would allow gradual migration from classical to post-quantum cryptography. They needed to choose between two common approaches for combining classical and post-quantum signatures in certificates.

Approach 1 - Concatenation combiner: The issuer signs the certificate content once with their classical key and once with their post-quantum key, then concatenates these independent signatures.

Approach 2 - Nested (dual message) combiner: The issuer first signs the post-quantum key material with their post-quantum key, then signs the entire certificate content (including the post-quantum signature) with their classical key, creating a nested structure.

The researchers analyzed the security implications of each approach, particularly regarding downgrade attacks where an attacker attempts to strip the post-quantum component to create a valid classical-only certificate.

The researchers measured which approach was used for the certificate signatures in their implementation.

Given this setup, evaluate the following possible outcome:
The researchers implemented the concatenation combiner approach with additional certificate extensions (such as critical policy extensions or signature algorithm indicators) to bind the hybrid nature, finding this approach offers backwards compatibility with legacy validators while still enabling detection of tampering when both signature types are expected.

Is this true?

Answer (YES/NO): NO